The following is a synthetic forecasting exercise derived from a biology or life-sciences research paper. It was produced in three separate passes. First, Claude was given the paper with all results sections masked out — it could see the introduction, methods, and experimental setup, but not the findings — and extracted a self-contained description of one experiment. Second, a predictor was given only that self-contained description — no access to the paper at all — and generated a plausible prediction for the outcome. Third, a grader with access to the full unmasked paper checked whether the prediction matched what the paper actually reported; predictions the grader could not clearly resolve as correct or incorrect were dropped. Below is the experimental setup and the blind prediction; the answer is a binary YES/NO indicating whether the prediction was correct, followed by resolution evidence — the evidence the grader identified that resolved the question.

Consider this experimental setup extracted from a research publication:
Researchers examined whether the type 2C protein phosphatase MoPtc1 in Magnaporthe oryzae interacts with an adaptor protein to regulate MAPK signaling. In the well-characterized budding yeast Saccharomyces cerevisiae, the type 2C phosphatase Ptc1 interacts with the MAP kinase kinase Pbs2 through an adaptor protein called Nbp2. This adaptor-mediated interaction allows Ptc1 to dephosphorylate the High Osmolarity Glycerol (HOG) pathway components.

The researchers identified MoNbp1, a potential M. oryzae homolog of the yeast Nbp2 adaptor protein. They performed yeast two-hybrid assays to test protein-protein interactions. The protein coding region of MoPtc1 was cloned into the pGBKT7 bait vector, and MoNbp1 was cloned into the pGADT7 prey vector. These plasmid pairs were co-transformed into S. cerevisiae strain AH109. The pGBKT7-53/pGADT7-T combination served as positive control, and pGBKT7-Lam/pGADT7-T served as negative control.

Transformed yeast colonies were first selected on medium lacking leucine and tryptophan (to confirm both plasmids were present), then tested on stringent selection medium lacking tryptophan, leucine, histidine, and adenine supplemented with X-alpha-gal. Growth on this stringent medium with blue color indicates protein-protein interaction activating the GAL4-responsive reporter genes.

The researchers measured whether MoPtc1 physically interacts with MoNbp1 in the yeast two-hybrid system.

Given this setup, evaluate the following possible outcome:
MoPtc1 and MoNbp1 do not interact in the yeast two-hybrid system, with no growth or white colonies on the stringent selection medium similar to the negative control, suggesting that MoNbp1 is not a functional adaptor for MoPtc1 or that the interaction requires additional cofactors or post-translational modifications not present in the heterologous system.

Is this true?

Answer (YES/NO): NO